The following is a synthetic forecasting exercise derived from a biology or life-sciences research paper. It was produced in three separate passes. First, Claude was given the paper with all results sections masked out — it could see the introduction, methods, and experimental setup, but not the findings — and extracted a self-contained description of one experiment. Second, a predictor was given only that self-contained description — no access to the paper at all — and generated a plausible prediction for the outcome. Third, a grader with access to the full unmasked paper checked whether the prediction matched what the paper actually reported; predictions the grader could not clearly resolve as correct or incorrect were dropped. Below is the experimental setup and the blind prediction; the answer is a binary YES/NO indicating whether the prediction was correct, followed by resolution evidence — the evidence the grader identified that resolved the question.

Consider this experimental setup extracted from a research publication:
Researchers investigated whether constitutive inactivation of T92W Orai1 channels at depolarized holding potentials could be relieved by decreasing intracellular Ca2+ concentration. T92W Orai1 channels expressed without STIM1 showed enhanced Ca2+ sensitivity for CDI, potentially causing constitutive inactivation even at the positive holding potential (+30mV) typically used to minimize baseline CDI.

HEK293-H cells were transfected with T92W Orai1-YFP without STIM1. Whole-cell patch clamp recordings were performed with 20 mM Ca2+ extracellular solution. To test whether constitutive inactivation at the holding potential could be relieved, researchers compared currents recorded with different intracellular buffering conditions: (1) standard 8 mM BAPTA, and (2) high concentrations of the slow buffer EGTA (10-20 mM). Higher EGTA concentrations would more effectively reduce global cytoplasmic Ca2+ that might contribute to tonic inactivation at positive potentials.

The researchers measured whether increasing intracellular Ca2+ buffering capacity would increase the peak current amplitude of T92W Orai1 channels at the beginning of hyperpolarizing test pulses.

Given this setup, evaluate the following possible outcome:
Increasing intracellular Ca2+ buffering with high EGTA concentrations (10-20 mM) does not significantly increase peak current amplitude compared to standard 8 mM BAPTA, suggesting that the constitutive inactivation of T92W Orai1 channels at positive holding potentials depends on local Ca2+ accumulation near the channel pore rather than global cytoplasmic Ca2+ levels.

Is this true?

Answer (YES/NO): YES